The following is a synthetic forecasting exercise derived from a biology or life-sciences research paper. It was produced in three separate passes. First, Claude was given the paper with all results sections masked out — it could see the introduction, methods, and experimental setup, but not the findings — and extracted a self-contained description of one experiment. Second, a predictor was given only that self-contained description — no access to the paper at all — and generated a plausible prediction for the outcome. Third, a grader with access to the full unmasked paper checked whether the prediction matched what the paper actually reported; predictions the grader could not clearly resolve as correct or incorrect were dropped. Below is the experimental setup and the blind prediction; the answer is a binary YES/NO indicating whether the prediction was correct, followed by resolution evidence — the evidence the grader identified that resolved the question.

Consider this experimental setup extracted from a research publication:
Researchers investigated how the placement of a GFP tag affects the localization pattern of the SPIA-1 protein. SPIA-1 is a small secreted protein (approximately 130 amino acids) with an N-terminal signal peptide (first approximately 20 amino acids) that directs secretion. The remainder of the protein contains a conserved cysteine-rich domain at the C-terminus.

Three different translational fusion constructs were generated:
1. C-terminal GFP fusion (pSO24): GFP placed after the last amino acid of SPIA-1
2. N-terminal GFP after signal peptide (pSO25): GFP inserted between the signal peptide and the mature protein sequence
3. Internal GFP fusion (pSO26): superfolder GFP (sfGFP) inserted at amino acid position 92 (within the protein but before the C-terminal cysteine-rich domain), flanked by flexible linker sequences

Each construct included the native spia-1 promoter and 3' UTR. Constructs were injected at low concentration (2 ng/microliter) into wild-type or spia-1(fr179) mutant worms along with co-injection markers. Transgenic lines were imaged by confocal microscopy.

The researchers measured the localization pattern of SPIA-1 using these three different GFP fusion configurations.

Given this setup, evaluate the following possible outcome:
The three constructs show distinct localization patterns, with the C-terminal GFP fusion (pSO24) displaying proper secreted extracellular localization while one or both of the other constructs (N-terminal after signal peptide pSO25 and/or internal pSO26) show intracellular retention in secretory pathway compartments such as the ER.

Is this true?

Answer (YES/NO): NO